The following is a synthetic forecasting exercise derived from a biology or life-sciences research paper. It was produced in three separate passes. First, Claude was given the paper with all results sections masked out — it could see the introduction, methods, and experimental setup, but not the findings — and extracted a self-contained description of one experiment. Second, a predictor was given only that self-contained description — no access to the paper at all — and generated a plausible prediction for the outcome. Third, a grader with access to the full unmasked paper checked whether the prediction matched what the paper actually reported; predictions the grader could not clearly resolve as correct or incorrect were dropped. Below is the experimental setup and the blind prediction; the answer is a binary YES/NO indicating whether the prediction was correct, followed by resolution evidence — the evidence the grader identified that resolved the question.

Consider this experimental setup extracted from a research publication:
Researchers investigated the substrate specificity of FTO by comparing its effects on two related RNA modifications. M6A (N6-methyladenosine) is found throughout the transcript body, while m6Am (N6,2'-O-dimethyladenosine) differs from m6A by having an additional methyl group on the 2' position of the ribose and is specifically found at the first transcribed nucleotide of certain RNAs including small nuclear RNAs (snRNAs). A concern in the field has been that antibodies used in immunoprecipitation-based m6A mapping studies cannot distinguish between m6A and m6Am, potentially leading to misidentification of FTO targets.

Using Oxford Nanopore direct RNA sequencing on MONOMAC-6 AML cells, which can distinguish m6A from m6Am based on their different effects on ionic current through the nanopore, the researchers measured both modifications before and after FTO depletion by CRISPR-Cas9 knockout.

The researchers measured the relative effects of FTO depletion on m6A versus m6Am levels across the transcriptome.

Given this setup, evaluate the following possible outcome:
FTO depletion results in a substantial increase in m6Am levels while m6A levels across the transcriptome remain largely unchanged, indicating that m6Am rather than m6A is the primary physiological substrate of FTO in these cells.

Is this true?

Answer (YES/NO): YES